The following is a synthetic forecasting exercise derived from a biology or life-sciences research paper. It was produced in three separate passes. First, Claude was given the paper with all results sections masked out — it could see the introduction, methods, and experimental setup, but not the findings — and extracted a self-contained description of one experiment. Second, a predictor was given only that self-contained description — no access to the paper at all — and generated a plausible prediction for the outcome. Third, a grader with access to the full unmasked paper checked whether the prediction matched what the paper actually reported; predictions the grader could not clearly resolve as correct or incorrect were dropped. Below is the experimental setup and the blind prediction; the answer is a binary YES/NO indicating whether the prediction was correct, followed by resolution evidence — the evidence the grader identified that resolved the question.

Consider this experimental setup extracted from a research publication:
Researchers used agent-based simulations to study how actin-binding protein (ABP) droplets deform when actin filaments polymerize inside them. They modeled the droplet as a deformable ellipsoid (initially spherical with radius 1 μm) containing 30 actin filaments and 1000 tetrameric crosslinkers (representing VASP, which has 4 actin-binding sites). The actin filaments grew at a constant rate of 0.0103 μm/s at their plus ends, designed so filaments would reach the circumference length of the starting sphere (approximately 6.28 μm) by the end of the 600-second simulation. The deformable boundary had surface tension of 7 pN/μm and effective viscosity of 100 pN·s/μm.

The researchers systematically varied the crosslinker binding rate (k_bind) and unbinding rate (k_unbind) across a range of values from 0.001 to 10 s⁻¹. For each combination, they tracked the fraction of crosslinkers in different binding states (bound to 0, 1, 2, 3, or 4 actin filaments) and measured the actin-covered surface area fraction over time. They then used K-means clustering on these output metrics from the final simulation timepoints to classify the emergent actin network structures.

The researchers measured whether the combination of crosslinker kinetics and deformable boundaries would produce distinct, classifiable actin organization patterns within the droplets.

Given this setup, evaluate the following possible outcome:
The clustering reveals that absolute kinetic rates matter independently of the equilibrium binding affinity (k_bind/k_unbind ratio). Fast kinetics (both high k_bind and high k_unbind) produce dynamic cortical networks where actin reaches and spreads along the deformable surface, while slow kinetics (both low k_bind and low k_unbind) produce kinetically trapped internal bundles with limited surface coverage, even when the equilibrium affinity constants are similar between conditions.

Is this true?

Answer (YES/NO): NO